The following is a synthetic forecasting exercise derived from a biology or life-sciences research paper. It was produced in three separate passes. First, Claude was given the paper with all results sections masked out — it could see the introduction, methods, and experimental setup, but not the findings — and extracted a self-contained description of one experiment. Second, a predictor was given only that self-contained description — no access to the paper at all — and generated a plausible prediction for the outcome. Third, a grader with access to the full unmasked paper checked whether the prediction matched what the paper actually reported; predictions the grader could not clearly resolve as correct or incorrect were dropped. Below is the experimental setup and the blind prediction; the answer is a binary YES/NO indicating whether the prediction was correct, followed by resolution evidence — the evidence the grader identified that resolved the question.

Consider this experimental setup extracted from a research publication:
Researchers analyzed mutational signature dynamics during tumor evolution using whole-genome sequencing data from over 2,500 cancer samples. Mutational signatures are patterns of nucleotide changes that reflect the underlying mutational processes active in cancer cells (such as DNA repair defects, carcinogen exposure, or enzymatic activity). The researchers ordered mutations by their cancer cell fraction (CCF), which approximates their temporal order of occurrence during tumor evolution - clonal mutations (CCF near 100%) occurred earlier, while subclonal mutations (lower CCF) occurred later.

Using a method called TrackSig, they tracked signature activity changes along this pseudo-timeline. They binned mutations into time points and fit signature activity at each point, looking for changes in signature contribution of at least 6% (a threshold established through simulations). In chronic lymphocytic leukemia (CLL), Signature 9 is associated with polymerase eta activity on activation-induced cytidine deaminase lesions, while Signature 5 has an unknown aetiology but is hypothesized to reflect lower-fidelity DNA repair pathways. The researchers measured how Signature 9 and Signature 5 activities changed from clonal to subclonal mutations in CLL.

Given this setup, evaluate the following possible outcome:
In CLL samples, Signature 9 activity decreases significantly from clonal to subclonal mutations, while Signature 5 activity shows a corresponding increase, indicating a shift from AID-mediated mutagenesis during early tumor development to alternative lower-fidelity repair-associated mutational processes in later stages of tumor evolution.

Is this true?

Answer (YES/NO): YES